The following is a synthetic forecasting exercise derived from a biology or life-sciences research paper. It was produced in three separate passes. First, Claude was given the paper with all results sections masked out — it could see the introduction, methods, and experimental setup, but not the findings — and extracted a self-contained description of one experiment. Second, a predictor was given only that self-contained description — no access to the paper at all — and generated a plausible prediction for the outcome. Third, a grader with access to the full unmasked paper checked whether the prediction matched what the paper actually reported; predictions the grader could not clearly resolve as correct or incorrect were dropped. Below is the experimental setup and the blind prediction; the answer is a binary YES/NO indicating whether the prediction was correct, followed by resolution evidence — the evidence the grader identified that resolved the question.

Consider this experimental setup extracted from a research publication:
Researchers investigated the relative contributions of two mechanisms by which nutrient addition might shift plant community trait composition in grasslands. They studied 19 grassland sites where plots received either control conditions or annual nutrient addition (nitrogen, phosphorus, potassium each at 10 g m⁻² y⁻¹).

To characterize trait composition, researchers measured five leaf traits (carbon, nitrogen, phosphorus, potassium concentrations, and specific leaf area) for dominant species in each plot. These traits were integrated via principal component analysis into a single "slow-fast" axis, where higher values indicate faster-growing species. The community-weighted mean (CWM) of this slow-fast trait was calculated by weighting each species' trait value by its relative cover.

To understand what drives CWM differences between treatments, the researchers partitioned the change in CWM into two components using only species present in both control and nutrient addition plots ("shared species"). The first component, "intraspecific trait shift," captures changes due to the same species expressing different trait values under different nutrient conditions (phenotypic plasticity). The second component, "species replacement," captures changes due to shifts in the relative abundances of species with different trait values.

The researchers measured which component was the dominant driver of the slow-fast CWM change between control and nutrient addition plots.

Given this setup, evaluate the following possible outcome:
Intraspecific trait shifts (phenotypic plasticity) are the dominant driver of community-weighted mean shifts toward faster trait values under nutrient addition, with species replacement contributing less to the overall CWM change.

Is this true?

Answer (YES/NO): YES